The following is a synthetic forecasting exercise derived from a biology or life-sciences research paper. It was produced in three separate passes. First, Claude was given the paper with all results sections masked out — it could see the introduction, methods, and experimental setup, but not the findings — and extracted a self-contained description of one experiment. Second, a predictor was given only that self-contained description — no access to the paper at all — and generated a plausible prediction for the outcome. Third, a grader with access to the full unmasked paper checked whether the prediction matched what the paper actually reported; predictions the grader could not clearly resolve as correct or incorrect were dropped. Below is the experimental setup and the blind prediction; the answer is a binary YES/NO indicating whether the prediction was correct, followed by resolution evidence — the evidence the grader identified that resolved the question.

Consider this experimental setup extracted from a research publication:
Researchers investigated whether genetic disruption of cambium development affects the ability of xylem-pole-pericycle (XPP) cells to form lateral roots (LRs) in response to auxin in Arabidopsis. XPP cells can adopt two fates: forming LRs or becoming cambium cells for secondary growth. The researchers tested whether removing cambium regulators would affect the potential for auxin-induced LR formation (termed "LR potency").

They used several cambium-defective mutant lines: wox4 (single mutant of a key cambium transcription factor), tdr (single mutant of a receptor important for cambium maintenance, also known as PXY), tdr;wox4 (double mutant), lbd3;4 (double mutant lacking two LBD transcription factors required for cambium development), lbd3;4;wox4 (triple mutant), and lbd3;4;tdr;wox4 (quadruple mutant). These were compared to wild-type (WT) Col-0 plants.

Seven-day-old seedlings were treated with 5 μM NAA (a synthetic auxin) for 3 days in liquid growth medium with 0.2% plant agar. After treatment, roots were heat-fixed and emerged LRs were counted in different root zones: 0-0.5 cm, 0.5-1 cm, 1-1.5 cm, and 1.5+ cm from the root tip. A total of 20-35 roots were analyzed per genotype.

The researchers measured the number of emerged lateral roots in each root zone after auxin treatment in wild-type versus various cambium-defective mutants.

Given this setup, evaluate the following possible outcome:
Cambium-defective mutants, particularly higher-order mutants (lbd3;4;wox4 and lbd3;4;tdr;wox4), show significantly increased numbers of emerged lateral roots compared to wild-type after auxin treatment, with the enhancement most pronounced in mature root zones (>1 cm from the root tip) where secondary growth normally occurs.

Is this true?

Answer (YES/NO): YES